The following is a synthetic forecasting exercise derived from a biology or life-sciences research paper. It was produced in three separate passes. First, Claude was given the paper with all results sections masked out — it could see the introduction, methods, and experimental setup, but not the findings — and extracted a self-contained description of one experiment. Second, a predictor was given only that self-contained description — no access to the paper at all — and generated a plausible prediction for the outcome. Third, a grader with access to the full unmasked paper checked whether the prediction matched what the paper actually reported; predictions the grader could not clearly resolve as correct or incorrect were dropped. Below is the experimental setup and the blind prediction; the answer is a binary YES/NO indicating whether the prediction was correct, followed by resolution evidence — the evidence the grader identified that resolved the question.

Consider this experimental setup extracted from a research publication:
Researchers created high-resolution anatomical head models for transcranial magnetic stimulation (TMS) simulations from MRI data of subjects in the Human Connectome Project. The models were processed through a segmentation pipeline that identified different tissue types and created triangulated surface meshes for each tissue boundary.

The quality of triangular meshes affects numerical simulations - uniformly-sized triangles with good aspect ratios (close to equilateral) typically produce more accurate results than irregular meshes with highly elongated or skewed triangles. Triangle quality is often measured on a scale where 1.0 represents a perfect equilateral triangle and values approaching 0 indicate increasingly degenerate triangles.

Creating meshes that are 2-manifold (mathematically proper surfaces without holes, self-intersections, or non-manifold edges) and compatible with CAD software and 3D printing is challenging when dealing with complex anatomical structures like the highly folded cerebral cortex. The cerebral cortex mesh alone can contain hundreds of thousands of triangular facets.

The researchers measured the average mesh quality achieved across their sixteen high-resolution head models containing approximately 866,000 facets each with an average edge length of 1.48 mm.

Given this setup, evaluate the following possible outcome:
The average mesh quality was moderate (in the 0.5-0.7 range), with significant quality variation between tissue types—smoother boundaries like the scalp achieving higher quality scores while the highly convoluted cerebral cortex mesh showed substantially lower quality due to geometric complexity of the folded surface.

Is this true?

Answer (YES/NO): NO